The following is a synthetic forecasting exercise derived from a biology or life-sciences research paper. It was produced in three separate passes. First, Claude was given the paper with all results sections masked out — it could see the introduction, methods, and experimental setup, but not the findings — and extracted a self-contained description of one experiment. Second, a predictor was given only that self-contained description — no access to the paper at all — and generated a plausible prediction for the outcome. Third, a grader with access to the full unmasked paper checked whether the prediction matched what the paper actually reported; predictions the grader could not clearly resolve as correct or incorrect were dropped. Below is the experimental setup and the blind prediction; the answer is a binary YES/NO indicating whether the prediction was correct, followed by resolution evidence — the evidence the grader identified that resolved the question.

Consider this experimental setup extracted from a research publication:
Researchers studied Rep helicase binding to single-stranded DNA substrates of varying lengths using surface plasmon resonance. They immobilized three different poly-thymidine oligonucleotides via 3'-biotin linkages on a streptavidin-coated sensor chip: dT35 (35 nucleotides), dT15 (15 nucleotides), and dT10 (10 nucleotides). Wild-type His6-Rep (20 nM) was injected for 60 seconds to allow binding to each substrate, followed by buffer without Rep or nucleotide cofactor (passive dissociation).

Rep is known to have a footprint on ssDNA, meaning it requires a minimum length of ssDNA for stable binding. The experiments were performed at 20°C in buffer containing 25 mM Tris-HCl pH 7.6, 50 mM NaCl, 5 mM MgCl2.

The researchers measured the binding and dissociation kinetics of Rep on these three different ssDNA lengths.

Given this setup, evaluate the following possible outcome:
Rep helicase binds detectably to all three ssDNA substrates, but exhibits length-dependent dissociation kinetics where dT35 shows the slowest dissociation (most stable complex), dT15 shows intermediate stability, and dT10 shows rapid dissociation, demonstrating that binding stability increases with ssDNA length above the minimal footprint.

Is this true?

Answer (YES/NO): NO